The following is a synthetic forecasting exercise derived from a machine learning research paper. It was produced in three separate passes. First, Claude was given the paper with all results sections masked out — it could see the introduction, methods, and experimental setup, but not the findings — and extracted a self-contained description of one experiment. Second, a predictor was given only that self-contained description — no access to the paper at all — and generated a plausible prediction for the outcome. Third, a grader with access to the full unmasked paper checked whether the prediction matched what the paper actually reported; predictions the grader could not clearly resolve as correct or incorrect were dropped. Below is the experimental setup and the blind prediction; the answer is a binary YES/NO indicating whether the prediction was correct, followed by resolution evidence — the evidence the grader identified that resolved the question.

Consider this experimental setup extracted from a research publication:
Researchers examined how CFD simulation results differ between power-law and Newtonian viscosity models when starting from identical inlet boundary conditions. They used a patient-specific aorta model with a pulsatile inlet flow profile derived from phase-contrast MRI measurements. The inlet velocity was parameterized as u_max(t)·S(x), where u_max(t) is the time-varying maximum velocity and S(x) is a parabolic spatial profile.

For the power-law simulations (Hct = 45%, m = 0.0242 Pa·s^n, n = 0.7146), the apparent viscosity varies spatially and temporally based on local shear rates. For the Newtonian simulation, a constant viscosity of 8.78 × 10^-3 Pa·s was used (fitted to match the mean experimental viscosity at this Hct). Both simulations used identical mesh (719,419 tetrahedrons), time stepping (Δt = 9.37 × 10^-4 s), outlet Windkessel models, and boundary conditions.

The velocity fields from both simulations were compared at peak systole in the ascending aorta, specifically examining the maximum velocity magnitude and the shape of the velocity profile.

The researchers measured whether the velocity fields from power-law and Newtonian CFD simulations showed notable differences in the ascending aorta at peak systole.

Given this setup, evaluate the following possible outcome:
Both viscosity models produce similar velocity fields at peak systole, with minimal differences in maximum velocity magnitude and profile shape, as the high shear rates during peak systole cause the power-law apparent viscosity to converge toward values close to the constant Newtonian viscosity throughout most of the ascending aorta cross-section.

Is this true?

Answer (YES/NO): YES